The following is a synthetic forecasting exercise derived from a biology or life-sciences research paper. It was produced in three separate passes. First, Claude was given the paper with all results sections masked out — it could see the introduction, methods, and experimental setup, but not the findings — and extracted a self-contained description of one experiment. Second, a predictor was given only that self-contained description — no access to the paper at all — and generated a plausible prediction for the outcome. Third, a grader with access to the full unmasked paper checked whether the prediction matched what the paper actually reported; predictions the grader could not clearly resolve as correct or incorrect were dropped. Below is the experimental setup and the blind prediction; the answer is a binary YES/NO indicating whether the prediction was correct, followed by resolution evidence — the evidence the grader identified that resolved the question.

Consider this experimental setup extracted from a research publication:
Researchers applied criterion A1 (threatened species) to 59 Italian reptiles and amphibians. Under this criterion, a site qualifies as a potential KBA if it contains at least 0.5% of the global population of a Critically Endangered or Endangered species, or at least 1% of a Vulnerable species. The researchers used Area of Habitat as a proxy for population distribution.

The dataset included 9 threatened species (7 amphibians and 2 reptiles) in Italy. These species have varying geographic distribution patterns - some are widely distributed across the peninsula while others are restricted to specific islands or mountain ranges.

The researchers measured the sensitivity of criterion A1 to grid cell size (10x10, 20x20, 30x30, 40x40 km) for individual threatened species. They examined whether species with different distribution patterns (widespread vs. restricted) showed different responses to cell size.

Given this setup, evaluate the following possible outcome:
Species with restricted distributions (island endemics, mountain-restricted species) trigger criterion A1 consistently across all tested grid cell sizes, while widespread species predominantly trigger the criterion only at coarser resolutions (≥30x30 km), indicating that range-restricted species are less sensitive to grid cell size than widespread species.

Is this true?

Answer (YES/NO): NO